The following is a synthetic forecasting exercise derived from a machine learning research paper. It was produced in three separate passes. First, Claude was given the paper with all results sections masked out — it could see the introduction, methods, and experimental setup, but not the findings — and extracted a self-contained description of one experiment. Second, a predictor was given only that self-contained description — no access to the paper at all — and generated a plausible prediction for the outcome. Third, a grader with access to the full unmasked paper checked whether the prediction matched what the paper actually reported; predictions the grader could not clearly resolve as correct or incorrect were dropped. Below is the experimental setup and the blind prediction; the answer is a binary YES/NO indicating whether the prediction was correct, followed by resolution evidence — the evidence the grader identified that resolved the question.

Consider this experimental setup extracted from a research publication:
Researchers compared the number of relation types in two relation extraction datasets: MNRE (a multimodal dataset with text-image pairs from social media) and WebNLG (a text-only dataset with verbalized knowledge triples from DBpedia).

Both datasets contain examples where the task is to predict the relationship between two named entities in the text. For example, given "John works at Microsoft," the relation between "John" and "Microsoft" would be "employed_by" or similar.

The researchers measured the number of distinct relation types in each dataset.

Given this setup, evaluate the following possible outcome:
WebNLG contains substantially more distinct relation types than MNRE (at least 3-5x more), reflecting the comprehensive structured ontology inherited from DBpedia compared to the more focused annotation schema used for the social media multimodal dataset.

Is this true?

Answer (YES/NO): YES